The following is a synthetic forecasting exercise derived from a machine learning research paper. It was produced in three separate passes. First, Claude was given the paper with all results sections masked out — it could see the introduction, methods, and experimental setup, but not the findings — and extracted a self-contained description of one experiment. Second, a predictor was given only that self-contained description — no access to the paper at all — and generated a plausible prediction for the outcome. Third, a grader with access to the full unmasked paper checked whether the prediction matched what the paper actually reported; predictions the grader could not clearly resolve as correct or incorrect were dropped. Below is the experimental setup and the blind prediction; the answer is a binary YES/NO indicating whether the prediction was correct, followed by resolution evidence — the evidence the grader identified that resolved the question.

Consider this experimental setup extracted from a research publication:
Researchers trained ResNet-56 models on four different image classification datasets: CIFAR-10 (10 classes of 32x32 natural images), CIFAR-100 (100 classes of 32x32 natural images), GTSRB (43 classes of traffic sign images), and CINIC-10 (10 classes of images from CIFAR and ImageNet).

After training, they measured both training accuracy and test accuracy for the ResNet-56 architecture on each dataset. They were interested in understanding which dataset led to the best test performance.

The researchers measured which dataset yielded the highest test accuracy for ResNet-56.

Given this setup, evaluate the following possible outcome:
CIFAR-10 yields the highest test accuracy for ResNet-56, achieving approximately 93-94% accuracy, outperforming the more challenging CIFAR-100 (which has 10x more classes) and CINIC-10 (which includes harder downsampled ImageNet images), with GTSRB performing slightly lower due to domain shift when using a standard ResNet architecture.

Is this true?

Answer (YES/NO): NO